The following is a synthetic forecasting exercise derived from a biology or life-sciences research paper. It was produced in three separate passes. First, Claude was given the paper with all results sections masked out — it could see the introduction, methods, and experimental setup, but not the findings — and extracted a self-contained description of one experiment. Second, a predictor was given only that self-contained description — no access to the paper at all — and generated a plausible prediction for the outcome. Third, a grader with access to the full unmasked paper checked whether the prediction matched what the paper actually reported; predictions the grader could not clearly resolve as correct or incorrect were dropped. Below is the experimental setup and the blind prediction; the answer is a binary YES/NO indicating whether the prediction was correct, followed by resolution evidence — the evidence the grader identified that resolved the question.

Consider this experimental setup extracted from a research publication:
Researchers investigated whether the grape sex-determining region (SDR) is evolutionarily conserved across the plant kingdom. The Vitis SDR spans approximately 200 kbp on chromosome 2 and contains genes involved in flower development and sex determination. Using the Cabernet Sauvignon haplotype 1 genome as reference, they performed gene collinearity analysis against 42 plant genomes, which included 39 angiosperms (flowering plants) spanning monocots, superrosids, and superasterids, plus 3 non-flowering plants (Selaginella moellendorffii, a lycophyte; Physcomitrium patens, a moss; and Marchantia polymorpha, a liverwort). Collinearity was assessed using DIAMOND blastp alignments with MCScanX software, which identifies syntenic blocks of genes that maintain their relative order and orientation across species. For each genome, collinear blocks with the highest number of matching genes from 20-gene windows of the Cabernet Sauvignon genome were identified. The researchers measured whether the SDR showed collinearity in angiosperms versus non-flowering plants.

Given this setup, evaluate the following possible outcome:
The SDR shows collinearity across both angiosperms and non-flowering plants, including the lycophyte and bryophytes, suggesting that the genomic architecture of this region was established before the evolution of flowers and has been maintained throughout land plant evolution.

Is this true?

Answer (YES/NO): NO